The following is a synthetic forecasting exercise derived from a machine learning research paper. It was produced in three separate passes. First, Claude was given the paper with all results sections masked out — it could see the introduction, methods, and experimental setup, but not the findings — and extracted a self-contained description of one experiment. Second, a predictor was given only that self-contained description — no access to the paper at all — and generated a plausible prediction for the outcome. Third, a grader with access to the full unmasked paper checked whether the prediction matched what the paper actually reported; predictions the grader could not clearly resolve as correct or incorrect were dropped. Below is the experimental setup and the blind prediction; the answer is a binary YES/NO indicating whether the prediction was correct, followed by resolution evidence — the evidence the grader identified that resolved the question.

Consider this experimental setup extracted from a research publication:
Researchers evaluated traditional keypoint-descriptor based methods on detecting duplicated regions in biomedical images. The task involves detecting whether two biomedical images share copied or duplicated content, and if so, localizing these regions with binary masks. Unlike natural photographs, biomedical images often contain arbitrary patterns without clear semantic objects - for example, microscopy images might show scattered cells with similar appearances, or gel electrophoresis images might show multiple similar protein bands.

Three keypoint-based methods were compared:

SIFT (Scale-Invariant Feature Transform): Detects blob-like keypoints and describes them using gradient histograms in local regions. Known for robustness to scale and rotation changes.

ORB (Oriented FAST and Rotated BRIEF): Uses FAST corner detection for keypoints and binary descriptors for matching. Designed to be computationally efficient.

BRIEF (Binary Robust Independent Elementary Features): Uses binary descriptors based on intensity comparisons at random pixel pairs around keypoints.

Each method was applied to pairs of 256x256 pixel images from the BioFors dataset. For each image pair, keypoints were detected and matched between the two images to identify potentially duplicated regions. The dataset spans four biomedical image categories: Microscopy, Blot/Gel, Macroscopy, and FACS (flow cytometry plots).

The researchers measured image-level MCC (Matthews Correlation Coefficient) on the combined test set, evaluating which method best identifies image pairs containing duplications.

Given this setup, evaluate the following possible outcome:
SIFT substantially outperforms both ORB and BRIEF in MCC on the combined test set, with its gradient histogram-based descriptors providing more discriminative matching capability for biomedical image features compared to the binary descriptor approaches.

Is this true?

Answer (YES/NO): NO